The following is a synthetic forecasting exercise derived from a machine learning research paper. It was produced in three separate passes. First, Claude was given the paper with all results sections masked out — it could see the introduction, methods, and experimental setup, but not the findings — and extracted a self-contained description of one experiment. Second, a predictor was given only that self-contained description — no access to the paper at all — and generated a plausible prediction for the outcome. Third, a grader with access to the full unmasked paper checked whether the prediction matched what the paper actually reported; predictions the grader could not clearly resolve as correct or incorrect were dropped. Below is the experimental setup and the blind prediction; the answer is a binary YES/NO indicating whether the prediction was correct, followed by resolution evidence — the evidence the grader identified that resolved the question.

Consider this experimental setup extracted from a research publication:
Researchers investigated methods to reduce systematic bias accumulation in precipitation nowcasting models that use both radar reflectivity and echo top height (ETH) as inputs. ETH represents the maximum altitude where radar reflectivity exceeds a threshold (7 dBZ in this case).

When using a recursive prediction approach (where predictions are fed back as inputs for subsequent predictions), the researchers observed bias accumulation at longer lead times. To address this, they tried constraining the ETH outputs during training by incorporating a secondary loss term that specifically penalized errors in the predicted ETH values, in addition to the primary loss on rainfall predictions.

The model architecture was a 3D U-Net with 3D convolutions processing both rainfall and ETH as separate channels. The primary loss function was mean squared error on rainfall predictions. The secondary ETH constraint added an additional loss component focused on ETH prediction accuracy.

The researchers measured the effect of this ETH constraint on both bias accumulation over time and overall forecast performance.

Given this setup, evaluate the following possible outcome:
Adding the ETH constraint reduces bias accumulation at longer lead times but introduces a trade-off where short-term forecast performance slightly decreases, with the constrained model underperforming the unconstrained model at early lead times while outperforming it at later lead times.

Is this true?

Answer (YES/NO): NO